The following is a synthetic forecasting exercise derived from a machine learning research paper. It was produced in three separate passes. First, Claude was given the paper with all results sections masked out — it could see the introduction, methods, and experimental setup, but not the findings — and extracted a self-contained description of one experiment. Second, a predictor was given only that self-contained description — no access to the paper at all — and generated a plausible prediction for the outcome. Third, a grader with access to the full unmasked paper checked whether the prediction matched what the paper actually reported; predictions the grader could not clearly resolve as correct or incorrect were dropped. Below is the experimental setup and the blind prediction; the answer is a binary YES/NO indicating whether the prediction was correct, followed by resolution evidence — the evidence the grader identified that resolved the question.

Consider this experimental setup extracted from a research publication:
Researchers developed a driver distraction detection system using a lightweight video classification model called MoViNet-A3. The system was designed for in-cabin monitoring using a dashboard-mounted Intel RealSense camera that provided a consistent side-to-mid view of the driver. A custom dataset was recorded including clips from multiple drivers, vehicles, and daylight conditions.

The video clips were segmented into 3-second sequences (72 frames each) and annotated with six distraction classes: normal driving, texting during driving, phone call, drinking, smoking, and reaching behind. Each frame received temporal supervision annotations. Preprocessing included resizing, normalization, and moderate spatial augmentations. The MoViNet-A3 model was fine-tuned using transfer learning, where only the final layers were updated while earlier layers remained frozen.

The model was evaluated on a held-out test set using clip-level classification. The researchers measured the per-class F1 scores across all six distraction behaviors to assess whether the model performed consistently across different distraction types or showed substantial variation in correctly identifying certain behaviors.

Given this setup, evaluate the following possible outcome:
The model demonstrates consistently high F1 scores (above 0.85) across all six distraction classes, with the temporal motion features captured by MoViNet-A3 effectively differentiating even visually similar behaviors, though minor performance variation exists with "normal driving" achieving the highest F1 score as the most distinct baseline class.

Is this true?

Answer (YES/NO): NO